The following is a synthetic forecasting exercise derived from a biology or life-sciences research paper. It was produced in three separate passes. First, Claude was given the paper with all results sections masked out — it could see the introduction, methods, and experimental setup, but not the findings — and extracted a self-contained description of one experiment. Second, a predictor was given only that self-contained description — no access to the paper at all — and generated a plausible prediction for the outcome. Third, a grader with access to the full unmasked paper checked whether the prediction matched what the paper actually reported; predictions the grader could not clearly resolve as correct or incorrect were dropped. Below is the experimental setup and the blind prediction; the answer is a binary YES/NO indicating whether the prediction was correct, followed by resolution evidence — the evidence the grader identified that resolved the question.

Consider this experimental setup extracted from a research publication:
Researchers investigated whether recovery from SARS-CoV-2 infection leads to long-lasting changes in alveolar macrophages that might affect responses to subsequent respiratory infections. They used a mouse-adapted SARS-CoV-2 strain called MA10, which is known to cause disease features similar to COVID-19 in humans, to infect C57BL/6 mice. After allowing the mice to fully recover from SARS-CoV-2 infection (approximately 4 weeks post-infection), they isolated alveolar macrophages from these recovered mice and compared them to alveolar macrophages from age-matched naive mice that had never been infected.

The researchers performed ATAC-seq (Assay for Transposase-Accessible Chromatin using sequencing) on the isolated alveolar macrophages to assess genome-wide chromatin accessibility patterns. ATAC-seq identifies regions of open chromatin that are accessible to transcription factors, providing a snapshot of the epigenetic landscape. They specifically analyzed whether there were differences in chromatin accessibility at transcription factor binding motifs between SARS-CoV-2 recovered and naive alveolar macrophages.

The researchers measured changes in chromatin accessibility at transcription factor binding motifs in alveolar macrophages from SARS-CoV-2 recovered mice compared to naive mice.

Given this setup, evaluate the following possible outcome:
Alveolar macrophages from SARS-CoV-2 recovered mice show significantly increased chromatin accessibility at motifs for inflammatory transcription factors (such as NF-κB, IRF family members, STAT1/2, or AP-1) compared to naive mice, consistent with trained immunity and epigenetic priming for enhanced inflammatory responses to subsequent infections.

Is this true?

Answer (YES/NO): NO